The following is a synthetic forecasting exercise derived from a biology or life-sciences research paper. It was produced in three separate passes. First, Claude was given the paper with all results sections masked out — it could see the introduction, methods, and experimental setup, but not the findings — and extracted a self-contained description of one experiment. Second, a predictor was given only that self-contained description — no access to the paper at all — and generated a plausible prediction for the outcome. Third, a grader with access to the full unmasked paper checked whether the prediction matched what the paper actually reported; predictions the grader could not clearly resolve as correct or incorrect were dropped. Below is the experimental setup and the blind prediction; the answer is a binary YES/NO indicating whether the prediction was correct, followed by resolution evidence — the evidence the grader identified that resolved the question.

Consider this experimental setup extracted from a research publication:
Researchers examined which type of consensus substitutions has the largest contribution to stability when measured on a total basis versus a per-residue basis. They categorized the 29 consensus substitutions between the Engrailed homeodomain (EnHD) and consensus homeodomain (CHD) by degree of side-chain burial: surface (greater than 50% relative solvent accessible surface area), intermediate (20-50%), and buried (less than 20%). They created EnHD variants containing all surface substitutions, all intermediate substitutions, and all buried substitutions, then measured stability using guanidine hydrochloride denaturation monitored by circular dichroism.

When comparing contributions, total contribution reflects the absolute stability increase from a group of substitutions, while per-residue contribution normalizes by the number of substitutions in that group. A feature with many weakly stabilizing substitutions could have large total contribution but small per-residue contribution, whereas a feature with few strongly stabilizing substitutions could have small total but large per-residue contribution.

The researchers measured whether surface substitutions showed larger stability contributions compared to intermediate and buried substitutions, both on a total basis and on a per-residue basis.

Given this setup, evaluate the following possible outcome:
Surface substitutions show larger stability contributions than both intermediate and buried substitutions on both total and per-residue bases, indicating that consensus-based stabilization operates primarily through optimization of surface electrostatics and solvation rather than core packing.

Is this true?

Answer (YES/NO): YES